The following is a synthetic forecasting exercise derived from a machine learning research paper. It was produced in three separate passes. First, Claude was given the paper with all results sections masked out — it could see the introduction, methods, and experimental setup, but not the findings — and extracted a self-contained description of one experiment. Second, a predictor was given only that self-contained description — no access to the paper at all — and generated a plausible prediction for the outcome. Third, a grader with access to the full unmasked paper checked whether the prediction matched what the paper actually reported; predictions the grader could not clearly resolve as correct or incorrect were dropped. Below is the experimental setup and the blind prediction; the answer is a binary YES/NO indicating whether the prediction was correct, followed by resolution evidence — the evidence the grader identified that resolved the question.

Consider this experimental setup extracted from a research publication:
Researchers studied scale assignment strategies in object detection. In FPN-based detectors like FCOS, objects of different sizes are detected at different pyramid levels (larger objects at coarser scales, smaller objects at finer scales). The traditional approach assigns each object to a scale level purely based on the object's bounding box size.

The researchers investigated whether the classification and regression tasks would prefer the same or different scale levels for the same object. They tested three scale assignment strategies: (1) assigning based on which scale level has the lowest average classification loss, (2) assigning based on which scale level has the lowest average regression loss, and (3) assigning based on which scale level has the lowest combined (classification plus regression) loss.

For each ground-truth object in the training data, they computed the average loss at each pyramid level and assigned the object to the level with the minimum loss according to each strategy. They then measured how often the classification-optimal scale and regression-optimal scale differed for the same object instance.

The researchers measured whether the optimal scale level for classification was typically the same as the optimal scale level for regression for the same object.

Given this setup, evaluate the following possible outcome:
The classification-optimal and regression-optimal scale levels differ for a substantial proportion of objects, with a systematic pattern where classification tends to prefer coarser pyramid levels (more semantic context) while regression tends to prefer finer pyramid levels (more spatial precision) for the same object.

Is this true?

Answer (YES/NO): NO